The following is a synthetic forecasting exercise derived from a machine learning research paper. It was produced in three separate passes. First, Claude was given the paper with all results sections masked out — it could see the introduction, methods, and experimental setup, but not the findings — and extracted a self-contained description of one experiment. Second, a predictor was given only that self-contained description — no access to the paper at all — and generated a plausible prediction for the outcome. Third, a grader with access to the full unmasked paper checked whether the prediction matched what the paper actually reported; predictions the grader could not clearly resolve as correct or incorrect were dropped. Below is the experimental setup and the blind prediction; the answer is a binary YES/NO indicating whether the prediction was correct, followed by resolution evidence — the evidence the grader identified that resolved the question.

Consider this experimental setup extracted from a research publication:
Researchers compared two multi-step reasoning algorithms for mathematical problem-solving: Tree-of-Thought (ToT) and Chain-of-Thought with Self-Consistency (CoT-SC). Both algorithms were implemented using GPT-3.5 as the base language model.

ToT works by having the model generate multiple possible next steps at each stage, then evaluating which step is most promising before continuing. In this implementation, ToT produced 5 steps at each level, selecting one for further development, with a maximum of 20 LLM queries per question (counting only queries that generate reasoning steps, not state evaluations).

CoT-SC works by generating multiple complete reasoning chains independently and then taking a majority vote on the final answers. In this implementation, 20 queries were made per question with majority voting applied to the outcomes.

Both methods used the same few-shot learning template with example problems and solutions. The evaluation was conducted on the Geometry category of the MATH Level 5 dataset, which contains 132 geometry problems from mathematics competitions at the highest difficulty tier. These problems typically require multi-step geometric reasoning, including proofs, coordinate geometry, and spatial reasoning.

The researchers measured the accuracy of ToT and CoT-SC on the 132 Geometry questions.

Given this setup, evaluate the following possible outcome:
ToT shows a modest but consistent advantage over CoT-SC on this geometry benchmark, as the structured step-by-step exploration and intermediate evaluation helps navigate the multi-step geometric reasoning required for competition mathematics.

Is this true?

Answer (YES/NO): NO